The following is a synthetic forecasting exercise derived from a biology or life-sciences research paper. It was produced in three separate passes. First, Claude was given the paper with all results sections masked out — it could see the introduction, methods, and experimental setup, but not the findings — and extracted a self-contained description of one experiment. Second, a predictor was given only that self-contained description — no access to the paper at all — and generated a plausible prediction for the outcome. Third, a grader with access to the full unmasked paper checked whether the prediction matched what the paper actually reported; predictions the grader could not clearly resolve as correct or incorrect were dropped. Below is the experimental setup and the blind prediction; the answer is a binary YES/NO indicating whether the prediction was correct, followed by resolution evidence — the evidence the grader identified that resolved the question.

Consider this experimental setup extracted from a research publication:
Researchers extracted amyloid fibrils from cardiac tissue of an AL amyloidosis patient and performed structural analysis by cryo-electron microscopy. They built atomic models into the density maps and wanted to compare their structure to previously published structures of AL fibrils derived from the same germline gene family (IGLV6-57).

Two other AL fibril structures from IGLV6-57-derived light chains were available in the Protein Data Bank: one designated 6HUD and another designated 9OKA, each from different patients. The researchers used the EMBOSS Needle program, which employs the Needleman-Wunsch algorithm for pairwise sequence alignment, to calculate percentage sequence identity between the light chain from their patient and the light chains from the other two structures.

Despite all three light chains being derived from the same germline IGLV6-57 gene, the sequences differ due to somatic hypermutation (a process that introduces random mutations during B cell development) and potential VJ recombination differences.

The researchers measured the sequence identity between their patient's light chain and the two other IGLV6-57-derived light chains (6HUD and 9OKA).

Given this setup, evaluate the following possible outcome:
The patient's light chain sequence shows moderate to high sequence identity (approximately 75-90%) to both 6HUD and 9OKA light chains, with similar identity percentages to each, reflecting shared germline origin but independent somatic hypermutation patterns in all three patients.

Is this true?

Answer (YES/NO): YES